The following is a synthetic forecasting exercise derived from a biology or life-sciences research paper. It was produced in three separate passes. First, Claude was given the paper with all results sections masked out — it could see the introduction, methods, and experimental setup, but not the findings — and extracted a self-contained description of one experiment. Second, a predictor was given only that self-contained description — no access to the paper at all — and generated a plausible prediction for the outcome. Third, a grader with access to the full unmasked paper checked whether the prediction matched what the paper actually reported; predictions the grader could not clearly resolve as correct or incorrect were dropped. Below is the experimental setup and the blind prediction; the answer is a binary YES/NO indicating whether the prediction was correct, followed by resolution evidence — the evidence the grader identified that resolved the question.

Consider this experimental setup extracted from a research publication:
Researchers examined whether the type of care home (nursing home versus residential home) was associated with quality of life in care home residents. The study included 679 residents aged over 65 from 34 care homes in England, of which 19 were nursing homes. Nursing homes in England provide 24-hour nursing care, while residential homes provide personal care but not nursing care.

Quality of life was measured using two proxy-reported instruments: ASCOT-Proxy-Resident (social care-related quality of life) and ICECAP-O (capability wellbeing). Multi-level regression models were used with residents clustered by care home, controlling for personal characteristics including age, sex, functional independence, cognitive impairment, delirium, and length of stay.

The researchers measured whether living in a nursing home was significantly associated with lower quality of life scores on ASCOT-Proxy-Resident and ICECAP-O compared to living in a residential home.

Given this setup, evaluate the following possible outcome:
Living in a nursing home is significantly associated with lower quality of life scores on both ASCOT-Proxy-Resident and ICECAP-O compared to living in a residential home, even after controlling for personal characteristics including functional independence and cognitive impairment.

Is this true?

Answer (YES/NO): YES